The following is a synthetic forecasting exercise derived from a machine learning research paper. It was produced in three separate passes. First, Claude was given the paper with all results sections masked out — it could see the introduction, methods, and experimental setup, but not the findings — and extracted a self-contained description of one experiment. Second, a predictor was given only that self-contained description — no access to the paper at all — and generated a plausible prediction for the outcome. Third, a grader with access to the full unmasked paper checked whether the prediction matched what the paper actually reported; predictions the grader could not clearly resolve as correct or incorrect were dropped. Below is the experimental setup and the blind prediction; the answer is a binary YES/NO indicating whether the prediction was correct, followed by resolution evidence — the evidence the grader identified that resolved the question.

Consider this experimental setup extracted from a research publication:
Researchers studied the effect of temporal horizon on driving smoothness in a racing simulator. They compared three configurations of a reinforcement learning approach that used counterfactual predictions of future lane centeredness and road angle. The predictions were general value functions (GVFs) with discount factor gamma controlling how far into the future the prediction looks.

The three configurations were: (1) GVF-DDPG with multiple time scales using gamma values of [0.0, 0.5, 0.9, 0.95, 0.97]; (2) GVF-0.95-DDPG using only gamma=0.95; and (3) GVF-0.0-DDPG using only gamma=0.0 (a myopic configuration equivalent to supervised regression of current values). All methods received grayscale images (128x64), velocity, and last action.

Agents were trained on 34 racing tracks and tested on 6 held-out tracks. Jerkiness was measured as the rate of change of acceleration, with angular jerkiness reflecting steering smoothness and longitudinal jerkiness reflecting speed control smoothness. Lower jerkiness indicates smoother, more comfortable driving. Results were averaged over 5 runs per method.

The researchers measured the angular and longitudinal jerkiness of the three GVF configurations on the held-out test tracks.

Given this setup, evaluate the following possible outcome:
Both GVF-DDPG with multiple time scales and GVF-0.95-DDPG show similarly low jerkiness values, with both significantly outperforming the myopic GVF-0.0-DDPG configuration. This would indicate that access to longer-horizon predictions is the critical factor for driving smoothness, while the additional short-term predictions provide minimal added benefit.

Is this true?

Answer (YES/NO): NO